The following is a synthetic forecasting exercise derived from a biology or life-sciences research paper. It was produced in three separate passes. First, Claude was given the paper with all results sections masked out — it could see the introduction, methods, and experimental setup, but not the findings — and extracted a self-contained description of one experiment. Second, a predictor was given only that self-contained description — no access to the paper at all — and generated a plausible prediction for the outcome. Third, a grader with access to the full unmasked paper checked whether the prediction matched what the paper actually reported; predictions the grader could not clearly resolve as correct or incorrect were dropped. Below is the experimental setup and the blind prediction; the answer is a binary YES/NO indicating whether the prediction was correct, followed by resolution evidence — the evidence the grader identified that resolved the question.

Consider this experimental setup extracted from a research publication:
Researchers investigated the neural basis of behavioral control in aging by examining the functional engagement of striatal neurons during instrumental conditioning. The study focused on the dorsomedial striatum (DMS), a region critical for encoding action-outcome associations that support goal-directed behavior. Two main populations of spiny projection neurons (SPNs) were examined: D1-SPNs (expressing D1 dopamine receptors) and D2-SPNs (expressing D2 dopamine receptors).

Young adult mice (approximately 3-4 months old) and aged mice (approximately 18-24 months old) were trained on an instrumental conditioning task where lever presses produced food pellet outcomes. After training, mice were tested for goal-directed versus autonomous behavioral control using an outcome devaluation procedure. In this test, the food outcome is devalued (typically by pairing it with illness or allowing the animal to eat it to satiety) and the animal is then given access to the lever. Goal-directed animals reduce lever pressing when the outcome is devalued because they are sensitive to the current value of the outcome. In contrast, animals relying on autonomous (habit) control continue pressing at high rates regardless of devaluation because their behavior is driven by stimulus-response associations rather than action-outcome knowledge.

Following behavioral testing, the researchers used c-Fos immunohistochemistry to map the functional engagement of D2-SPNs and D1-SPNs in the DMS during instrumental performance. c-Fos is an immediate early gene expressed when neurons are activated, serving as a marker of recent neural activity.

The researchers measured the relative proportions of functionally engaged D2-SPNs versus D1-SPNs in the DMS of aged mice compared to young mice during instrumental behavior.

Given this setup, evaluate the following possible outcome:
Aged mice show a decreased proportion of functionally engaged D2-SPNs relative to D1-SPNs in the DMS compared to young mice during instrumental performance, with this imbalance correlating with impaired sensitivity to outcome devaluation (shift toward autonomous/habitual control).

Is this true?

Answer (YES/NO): NO